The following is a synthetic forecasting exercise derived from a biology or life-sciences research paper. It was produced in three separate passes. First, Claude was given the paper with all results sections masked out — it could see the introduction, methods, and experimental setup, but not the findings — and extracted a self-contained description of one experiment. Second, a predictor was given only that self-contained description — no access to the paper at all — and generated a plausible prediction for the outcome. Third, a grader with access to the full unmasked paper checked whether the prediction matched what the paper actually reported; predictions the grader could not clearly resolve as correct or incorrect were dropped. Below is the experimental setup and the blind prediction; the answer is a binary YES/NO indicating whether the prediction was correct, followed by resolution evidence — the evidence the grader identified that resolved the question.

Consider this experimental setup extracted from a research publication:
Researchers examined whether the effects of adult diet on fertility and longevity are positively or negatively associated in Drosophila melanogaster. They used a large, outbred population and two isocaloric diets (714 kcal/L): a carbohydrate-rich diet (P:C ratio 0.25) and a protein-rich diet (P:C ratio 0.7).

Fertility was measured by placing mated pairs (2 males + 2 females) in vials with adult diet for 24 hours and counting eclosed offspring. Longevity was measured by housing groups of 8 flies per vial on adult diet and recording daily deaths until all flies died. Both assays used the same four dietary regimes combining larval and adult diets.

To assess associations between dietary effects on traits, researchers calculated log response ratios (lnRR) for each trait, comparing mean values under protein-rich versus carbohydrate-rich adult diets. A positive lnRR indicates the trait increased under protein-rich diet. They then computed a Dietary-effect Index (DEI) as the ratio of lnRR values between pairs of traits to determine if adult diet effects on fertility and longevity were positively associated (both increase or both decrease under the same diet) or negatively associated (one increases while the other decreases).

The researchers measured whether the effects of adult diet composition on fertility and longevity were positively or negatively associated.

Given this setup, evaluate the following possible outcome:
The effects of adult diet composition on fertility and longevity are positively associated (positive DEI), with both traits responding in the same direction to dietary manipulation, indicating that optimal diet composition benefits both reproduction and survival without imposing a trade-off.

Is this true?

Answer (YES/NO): YES